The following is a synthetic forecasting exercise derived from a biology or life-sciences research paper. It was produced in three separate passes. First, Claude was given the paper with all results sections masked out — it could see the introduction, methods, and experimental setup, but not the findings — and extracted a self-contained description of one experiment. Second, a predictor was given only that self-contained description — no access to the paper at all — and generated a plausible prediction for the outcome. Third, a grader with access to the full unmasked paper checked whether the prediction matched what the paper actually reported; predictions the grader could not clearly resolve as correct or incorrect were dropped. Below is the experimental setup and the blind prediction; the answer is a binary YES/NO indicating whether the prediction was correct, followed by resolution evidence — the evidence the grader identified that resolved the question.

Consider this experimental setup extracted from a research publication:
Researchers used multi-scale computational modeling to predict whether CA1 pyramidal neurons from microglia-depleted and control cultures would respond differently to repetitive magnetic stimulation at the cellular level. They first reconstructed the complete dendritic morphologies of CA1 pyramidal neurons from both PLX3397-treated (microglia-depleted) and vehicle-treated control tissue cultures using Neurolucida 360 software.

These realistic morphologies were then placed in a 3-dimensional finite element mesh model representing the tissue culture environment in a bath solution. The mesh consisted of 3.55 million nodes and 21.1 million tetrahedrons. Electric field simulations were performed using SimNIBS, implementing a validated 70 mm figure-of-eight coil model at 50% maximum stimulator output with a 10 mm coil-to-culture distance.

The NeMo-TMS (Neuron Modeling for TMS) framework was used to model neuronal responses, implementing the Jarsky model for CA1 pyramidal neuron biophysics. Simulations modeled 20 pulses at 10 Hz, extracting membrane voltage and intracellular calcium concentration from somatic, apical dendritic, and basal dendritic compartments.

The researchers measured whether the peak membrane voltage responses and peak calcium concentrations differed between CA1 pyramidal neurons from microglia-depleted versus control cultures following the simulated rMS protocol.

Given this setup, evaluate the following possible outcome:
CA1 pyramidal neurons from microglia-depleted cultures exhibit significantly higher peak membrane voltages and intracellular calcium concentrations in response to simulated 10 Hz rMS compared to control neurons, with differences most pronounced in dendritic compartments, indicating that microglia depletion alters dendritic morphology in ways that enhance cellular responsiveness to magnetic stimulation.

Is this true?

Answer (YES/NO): NO